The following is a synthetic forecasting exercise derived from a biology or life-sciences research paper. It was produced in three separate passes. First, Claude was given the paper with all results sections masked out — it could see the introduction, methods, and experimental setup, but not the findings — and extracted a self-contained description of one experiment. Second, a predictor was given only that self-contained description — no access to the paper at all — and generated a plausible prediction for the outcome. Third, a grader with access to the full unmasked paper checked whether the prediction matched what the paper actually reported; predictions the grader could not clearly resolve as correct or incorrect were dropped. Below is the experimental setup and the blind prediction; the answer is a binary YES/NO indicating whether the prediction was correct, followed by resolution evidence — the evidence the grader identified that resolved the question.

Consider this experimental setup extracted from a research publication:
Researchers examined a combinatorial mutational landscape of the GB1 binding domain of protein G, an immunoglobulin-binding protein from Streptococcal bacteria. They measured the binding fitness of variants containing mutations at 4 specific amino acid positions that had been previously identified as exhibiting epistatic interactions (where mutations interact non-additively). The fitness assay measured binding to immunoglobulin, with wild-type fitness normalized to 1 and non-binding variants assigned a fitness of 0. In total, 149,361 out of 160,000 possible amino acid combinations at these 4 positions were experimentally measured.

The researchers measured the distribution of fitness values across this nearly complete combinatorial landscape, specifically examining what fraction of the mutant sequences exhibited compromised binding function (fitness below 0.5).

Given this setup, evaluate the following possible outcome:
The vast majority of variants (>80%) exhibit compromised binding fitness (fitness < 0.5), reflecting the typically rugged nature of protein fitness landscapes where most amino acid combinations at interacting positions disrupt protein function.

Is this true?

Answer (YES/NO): YES